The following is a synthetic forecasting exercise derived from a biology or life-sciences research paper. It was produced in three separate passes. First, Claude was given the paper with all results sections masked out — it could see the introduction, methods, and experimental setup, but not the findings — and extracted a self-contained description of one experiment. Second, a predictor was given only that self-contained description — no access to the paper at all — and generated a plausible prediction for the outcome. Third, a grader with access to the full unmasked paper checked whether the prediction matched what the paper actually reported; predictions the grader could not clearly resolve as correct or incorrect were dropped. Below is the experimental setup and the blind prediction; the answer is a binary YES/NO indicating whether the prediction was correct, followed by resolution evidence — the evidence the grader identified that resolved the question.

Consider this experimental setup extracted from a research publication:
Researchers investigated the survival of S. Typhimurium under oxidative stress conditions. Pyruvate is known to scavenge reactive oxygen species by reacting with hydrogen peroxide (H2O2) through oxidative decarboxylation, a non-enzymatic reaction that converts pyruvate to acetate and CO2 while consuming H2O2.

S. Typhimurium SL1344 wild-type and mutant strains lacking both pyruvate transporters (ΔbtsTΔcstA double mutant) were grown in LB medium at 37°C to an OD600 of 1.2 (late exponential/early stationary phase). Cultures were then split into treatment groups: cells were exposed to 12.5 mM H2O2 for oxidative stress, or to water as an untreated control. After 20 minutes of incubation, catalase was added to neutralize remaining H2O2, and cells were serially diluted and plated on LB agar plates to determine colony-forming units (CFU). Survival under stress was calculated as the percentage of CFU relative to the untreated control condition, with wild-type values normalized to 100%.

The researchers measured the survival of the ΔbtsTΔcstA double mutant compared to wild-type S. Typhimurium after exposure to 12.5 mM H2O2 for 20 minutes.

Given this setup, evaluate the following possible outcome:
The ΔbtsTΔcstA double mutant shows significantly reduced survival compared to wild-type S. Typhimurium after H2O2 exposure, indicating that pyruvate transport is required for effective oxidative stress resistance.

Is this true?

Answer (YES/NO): YES